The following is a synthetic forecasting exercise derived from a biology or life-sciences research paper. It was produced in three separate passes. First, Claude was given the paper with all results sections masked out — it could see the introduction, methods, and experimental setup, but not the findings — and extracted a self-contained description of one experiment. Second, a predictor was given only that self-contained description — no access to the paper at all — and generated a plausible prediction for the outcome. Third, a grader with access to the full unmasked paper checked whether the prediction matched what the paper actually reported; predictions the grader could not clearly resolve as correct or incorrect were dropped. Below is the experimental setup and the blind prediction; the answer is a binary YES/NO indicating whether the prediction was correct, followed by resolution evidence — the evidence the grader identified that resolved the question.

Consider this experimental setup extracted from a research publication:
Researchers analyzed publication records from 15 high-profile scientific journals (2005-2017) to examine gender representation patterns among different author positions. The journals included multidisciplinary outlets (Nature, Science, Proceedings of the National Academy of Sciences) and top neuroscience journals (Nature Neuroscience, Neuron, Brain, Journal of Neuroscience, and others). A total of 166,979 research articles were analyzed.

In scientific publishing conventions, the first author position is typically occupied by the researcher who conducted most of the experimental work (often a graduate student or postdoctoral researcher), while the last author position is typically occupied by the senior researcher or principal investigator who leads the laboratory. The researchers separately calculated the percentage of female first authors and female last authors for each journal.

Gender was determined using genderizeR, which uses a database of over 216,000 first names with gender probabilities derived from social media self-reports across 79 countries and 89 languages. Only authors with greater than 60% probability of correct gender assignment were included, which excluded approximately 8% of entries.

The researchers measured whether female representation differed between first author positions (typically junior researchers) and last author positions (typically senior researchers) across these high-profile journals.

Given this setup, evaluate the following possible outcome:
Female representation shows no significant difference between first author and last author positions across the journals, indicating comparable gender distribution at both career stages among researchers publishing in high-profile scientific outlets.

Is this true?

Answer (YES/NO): NO